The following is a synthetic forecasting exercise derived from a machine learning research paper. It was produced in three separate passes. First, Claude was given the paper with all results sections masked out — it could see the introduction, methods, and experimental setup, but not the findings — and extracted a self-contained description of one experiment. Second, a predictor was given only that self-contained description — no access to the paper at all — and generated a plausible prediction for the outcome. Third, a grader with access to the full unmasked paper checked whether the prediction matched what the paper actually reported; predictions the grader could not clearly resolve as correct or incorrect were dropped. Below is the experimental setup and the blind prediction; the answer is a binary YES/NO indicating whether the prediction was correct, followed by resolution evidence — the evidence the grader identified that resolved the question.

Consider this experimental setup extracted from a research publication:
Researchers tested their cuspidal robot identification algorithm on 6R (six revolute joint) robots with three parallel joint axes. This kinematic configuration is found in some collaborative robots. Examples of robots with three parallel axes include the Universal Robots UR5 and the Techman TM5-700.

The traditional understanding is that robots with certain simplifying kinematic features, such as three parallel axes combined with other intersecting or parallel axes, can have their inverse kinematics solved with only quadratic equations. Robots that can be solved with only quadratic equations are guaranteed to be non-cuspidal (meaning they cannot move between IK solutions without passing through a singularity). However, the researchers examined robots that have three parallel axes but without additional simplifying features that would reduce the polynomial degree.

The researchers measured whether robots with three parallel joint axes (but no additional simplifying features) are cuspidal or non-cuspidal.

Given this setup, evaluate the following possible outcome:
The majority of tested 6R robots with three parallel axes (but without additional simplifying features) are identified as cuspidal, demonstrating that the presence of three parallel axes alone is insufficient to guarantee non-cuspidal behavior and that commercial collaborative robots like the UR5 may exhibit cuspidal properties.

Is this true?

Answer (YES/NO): NO